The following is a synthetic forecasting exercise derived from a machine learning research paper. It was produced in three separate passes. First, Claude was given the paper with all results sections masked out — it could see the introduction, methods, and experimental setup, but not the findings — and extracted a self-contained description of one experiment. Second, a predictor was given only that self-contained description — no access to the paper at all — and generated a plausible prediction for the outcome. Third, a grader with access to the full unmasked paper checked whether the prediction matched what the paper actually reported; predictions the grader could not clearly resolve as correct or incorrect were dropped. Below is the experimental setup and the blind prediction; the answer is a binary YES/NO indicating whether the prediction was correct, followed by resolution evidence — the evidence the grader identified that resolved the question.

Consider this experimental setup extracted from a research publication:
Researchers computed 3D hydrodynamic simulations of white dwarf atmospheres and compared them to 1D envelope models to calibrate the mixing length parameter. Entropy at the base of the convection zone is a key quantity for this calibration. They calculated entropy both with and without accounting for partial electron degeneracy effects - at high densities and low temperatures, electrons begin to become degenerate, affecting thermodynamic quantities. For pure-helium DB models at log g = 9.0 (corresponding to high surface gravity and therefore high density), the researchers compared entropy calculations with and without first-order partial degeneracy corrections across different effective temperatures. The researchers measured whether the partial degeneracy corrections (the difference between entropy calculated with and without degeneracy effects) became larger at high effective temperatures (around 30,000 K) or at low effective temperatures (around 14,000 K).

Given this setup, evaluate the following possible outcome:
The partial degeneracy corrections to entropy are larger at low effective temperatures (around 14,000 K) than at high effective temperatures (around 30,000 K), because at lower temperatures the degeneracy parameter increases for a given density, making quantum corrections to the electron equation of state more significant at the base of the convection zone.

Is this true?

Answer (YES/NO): YES